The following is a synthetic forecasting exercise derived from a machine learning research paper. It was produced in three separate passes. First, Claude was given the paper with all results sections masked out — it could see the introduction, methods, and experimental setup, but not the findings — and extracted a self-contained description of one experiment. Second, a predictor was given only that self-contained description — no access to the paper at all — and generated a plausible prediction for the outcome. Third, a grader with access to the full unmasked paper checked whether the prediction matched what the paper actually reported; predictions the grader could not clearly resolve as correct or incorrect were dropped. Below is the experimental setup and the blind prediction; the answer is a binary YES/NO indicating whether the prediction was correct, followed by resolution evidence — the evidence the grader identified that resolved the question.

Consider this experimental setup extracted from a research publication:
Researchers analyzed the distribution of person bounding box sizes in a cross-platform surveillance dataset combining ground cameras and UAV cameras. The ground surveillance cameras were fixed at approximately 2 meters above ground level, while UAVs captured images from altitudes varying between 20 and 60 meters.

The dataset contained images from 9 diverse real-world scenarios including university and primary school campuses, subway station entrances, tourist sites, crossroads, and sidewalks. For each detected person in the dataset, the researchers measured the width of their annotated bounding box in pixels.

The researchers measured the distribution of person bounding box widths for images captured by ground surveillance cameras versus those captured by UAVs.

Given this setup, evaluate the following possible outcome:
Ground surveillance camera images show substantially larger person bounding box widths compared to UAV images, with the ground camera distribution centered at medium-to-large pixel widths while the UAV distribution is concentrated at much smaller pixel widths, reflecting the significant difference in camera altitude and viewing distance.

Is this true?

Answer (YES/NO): YES